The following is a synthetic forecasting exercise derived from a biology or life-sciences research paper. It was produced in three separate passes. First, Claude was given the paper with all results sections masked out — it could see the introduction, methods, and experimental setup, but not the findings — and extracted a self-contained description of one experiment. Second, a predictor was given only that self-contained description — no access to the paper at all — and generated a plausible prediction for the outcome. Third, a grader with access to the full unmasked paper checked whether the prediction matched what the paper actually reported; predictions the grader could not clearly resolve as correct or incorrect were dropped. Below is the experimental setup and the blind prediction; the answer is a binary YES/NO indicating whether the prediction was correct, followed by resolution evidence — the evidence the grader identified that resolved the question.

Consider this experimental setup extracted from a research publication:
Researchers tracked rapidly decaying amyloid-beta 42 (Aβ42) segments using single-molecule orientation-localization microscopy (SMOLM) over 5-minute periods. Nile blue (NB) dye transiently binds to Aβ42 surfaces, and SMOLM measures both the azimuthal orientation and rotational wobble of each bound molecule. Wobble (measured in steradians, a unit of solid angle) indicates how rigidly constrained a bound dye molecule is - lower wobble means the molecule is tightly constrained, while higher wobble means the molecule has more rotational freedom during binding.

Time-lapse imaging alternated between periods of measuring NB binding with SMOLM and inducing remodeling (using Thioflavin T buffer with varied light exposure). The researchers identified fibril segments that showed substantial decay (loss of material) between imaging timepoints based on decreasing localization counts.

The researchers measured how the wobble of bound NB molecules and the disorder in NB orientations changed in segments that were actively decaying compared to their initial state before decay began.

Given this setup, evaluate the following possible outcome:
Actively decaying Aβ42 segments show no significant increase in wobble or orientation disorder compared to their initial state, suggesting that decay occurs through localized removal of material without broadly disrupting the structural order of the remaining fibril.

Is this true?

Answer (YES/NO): NO